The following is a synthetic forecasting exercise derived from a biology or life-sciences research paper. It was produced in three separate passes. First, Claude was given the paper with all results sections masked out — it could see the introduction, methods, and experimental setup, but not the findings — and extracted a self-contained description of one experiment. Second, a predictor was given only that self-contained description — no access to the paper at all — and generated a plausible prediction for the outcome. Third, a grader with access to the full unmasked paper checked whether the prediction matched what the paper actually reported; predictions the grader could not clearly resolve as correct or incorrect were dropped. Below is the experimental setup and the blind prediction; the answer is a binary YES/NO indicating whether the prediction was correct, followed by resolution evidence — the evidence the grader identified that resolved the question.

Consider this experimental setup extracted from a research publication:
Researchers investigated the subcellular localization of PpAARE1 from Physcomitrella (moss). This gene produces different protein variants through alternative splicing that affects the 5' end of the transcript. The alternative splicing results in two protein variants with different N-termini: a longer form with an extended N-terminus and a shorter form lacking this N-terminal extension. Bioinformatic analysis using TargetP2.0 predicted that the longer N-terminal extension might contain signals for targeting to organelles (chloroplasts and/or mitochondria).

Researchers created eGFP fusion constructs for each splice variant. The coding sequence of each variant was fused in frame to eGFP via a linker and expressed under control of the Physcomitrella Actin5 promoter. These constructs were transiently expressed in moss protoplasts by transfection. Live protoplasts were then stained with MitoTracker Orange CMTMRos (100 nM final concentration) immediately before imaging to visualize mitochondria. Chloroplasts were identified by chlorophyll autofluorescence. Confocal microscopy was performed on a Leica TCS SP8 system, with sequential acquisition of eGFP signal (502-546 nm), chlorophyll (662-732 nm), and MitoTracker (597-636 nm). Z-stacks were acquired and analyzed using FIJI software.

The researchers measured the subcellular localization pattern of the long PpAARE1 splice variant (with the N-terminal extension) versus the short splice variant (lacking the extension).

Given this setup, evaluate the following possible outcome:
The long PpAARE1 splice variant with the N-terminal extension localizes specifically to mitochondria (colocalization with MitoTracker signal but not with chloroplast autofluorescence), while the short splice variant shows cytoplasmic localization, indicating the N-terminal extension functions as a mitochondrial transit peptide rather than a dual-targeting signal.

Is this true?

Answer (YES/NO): NO